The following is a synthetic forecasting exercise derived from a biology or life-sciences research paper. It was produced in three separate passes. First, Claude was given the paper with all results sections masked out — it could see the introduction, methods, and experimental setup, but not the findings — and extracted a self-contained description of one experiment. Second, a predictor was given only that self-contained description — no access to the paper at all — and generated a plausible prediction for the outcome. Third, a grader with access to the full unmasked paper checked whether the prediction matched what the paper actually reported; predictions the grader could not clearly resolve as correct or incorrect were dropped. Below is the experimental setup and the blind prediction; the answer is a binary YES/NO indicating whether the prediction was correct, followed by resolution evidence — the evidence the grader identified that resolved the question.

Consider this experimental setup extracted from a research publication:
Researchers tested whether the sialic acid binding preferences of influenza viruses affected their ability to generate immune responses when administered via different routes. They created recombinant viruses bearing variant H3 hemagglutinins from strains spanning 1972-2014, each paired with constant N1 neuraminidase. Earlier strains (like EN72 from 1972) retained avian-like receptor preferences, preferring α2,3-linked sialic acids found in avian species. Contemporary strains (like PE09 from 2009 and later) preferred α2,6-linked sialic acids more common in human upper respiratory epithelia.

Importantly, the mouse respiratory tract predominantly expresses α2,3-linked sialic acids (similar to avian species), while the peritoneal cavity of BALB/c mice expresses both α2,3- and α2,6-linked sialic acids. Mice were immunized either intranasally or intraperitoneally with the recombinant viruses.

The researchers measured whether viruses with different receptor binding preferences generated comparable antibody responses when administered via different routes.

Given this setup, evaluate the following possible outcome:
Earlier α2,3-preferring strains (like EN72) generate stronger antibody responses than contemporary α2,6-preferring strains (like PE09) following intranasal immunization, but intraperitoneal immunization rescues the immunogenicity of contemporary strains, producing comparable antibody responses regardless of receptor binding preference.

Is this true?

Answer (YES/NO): YES